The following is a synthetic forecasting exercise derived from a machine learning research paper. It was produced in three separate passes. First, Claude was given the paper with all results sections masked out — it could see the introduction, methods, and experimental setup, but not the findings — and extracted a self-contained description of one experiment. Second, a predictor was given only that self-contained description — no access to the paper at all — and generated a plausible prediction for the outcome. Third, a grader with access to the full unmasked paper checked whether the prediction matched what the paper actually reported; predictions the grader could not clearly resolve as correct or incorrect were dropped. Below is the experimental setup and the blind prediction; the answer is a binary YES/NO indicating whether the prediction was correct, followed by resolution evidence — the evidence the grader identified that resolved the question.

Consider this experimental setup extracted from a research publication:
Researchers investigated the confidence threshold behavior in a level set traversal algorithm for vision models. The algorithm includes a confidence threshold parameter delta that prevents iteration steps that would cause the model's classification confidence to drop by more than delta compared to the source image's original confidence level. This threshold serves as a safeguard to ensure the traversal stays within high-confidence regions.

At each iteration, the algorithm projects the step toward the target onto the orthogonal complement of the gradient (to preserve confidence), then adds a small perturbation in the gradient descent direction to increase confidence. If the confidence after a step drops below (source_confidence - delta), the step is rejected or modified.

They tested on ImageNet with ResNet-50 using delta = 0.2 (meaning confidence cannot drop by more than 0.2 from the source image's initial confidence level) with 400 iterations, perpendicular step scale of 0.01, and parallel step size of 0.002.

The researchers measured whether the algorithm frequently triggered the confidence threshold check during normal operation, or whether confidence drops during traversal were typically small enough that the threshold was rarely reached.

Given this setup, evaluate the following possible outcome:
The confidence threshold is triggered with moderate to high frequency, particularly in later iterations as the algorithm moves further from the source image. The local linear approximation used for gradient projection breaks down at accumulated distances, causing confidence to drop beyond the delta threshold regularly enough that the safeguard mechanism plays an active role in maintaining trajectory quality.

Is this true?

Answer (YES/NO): NO